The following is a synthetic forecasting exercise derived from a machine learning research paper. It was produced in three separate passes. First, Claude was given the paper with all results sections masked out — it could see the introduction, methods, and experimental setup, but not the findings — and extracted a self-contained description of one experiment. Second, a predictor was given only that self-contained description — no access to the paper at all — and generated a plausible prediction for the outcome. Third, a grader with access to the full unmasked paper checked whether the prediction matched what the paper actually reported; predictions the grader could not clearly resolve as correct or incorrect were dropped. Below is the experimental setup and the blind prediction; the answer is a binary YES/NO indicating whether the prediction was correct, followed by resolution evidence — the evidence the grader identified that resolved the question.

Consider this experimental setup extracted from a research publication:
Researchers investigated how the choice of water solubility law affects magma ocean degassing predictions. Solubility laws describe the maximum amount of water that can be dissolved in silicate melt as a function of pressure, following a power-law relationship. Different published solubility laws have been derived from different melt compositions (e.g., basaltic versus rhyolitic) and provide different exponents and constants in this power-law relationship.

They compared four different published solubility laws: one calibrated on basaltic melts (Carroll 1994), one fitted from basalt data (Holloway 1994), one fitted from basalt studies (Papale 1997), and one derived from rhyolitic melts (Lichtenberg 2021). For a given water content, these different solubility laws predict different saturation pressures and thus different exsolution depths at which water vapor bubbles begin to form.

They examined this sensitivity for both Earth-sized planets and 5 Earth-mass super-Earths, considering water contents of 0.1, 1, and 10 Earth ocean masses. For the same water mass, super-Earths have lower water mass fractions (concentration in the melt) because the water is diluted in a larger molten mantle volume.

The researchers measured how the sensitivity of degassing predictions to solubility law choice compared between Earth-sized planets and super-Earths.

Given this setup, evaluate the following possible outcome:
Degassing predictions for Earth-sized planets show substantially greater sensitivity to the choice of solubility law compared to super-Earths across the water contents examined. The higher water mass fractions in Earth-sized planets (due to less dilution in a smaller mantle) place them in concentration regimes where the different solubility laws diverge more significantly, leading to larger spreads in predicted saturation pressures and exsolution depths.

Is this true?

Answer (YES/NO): NO